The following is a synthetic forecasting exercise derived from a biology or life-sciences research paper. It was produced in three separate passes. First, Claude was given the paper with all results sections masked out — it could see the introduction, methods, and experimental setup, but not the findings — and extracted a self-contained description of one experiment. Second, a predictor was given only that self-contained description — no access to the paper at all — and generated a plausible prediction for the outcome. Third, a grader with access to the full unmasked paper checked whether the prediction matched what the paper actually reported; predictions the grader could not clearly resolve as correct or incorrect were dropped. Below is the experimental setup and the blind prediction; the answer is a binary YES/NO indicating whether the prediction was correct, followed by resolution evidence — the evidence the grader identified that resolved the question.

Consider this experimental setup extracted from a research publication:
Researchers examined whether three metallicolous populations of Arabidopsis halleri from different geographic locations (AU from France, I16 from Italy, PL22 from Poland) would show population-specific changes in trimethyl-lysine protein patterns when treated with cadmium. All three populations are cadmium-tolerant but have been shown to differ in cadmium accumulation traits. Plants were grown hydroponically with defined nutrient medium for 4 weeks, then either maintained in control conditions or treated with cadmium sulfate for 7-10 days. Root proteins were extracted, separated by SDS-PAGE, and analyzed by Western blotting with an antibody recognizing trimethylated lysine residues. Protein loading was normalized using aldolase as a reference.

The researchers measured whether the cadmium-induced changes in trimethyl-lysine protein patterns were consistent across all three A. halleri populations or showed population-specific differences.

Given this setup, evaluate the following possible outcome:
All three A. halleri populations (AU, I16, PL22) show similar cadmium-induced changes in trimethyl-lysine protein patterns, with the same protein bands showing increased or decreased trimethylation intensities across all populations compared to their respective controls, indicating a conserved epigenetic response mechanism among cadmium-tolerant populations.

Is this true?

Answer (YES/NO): NO